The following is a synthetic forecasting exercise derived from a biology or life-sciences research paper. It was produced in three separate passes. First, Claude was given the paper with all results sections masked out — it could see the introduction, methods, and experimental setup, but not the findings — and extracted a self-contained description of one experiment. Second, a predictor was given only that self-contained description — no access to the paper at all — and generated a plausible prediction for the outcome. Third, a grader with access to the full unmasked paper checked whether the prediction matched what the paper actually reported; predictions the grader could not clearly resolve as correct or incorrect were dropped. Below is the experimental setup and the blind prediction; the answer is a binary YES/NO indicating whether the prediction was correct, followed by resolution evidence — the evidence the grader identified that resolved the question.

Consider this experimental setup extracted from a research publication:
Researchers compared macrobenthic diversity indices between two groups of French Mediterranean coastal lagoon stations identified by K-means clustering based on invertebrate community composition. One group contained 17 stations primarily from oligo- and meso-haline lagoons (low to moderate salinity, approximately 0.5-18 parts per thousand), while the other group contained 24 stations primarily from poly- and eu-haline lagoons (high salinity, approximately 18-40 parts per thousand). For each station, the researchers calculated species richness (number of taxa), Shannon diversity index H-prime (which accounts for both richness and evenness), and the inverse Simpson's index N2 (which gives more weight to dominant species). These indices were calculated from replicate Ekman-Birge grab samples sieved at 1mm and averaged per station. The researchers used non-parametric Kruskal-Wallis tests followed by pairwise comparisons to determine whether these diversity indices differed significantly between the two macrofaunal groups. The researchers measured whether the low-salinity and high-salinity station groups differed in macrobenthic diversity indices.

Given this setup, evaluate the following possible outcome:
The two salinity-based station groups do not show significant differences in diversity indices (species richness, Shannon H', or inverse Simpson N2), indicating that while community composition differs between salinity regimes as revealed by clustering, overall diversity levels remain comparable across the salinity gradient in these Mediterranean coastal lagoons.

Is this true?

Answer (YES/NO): NO